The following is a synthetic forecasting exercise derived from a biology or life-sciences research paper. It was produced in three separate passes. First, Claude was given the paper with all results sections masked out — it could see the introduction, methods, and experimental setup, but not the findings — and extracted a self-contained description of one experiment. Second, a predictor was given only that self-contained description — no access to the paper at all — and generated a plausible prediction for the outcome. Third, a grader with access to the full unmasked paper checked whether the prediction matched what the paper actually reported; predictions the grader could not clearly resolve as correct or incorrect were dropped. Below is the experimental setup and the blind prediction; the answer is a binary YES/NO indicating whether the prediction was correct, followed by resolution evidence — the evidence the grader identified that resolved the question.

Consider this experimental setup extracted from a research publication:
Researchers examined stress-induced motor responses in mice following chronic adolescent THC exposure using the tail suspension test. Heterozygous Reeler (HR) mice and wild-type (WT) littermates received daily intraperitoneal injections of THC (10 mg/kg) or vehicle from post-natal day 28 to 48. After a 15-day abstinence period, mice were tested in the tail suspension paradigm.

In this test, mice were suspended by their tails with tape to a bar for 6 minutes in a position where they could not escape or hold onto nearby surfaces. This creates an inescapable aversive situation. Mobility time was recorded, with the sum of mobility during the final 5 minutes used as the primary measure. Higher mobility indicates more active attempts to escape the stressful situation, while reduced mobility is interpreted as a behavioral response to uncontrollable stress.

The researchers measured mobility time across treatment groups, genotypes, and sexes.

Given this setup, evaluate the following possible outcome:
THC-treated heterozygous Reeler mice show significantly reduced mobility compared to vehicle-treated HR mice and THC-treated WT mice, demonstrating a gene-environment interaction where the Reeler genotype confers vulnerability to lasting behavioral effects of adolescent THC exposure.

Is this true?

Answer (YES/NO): NO